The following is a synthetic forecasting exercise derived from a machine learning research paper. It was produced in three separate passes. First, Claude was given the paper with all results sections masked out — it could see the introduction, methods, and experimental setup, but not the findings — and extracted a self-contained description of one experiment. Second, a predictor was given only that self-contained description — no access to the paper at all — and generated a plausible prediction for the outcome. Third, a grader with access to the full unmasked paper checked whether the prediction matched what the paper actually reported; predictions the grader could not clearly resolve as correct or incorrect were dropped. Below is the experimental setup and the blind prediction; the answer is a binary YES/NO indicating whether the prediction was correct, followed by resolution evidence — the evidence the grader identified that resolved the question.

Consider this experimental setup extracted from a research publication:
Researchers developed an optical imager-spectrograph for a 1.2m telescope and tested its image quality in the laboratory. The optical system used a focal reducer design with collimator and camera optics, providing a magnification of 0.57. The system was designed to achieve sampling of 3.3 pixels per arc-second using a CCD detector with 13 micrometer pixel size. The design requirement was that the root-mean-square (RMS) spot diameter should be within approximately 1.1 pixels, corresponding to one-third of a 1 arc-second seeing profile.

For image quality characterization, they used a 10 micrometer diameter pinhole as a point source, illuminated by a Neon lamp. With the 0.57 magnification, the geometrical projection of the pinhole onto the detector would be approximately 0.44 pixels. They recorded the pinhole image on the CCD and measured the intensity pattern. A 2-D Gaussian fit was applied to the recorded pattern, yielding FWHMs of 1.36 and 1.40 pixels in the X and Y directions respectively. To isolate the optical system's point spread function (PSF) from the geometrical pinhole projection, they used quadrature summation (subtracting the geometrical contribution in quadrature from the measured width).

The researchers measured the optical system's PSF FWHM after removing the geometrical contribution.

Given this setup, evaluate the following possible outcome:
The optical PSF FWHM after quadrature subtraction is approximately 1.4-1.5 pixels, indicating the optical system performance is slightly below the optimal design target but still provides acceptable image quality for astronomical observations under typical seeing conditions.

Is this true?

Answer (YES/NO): NO